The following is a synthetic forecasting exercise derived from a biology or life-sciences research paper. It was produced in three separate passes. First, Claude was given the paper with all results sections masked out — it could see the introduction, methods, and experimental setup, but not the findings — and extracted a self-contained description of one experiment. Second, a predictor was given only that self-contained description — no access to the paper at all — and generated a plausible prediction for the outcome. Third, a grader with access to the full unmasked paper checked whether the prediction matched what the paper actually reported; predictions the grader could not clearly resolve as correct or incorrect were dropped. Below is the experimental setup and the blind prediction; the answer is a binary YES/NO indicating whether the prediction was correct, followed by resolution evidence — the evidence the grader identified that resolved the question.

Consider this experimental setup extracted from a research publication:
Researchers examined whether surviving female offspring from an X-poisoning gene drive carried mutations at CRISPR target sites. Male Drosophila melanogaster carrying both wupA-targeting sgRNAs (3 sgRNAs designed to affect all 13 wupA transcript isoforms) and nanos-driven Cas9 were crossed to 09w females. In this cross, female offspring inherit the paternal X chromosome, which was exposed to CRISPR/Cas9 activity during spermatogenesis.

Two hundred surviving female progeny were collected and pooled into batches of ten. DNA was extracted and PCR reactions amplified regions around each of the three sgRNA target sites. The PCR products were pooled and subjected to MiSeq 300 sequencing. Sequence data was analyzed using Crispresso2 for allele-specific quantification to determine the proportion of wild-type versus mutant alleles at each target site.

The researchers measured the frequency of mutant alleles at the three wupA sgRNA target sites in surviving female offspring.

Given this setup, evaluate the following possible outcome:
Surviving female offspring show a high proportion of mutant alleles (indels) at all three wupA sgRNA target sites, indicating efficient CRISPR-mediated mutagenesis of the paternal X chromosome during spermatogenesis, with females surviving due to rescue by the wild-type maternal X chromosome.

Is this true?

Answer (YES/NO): NO